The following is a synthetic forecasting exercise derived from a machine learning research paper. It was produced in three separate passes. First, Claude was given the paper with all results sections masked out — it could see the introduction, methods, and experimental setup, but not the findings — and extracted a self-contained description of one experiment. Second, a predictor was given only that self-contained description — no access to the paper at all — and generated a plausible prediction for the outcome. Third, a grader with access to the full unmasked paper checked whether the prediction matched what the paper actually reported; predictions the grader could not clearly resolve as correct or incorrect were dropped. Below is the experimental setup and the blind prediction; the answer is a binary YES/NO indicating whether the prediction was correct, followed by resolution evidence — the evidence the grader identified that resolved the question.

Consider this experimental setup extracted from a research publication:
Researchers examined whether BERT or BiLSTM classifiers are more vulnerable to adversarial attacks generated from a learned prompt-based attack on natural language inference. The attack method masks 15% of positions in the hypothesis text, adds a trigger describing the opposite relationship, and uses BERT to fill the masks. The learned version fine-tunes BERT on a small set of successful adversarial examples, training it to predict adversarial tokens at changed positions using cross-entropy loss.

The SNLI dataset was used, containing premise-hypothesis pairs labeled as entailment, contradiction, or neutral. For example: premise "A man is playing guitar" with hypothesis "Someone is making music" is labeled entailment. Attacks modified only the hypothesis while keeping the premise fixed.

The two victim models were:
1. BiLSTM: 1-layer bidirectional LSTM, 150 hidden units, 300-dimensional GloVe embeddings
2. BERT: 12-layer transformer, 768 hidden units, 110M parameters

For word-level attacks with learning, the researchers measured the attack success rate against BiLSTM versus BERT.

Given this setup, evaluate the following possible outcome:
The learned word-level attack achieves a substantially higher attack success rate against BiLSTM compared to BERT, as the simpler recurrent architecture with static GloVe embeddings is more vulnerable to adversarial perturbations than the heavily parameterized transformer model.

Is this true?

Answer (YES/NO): NO